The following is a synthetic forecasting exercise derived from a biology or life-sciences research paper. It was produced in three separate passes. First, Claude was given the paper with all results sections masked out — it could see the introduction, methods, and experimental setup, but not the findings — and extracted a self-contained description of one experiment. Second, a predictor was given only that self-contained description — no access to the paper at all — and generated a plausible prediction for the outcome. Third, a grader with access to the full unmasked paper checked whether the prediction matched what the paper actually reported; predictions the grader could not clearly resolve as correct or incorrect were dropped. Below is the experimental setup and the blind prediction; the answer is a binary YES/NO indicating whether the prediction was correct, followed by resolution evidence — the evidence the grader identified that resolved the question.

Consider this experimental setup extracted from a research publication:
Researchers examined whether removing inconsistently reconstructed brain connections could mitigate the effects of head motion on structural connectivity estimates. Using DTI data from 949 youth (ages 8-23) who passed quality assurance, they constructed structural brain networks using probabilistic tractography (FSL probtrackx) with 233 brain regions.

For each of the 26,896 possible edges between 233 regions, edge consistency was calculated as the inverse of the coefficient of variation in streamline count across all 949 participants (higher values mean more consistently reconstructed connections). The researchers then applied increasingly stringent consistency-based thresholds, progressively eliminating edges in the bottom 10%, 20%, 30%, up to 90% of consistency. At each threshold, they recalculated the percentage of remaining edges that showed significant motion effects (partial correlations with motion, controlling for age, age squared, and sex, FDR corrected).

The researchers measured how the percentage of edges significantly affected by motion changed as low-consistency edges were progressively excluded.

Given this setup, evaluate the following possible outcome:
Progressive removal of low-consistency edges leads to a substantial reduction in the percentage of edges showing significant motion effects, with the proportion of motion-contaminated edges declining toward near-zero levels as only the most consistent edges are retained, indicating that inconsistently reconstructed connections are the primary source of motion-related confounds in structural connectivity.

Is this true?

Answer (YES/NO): NO